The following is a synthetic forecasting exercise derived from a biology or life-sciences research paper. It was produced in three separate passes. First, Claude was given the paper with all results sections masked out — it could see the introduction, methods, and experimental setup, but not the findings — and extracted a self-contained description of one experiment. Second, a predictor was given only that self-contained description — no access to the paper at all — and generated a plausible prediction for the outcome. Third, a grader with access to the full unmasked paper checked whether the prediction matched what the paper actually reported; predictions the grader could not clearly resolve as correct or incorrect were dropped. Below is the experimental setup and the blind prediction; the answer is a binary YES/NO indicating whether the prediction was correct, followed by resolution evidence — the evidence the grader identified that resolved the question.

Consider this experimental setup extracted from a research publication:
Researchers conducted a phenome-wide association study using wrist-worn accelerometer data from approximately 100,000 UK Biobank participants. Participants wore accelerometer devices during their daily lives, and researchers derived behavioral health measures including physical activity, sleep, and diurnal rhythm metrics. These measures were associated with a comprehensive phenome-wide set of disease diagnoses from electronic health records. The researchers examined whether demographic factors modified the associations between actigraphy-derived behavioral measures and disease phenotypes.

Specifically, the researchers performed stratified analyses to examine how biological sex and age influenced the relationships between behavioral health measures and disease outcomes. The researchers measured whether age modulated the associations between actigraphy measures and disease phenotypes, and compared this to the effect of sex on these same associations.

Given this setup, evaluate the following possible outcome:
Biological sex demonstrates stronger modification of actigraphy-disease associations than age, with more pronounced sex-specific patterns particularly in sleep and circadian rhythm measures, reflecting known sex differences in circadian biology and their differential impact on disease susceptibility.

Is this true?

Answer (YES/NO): NO